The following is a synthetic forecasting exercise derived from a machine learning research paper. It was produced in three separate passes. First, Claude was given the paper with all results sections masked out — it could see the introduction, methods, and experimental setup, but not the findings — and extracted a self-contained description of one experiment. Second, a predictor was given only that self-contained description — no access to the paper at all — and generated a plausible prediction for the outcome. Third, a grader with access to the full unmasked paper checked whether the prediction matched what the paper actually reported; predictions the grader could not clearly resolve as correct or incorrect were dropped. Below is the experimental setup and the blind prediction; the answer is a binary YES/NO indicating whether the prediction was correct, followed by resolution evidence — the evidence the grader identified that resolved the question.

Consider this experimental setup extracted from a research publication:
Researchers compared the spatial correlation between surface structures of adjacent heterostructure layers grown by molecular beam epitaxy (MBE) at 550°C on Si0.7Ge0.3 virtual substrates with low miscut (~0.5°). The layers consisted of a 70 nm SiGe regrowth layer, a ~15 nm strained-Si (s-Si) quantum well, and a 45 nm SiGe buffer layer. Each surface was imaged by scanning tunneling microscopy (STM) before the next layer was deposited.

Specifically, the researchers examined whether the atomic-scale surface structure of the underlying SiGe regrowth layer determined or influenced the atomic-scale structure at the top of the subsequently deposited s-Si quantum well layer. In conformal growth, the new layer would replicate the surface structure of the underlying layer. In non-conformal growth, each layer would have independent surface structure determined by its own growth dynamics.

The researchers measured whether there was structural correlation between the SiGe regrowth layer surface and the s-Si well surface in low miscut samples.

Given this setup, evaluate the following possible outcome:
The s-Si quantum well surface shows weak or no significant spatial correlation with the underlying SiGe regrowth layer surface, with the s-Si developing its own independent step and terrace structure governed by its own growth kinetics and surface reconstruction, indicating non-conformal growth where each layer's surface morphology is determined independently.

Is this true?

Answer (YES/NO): YES